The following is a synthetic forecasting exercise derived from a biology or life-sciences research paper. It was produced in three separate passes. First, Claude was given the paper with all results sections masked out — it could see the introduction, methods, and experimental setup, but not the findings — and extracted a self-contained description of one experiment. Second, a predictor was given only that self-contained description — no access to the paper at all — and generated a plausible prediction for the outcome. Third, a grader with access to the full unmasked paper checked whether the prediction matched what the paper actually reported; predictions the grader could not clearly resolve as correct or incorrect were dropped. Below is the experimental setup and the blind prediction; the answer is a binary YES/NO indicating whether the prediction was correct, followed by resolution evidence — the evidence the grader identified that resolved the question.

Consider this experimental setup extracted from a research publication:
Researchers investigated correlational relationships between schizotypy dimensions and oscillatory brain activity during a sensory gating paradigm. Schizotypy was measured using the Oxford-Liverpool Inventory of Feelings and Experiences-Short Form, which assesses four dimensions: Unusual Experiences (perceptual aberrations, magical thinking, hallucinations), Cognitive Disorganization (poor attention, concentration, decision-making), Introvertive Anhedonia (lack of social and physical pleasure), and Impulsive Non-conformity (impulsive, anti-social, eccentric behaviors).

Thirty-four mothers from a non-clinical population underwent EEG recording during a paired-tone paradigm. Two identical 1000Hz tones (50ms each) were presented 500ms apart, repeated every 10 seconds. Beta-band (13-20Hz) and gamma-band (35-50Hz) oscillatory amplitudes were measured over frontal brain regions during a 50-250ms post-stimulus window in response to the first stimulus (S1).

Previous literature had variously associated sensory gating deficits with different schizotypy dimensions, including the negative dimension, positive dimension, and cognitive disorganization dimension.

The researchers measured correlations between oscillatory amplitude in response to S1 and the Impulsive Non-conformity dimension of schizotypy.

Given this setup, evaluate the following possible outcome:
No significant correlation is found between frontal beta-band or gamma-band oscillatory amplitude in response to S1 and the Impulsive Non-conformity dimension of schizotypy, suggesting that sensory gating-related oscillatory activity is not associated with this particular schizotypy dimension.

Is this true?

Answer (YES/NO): NO